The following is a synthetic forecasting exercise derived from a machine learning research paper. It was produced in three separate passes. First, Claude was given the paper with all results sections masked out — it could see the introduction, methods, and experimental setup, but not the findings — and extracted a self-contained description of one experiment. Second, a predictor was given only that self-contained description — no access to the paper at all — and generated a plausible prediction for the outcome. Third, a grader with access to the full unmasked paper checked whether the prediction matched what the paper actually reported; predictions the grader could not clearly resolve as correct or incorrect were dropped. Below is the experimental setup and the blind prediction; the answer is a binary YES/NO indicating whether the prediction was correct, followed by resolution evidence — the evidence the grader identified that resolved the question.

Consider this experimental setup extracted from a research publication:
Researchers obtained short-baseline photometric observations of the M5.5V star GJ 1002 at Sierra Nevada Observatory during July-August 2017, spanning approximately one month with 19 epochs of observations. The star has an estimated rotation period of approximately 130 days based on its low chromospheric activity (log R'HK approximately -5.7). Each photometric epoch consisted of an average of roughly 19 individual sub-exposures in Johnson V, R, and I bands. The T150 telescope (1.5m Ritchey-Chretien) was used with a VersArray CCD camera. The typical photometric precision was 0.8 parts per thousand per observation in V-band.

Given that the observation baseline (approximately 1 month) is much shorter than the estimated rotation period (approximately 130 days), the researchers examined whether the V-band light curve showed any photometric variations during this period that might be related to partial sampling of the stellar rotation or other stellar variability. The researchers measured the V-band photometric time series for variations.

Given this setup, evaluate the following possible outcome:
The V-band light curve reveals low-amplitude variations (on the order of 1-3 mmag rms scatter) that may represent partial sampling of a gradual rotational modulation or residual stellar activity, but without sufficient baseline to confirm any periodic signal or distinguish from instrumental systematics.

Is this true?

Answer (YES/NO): NO